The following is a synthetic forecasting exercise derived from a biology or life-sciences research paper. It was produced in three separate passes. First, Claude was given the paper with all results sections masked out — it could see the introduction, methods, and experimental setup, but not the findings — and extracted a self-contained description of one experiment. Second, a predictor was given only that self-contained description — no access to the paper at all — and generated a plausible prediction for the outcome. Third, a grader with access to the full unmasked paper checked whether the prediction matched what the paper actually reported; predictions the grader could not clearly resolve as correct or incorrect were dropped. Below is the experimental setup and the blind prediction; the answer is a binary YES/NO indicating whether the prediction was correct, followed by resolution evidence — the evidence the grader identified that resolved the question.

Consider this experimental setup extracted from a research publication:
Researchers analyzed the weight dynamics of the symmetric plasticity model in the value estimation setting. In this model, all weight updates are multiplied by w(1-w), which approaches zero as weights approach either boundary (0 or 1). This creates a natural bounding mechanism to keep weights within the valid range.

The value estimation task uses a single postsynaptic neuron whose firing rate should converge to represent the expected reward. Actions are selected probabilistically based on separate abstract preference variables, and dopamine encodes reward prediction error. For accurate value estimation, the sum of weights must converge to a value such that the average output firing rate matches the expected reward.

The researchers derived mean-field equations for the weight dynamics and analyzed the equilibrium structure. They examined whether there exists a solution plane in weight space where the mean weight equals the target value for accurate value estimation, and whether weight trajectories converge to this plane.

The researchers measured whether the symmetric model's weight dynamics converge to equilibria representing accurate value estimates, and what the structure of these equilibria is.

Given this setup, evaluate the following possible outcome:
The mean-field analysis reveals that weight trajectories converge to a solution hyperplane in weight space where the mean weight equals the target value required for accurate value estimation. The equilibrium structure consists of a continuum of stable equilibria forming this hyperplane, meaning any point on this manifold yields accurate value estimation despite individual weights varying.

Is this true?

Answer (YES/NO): NO